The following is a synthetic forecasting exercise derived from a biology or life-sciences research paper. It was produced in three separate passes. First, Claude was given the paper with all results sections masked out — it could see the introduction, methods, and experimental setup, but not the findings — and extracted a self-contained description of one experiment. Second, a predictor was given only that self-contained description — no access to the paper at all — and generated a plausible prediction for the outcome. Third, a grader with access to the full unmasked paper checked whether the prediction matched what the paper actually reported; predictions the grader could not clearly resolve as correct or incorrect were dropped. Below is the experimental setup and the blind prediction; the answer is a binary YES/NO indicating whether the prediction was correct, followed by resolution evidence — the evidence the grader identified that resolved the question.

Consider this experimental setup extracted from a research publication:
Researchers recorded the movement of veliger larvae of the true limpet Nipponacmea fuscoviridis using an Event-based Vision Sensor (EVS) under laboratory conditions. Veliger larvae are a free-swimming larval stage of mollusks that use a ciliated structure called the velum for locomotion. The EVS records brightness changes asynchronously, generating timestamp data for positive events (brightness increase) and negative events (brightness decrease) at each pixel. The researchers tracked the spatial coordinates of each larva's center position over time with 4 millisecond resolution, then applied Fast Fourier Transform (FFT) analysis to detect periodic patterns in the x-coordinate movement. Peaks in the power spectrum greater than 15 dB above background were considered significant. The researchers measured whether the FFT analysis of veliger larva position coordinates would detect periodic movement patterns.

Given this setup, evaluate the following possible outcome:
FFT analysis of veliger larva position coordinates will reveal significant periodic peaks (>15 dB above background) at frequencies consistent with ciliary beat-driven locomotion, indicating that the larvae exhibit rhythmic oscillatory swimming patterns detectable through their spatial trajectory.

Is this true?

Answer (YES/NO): YES